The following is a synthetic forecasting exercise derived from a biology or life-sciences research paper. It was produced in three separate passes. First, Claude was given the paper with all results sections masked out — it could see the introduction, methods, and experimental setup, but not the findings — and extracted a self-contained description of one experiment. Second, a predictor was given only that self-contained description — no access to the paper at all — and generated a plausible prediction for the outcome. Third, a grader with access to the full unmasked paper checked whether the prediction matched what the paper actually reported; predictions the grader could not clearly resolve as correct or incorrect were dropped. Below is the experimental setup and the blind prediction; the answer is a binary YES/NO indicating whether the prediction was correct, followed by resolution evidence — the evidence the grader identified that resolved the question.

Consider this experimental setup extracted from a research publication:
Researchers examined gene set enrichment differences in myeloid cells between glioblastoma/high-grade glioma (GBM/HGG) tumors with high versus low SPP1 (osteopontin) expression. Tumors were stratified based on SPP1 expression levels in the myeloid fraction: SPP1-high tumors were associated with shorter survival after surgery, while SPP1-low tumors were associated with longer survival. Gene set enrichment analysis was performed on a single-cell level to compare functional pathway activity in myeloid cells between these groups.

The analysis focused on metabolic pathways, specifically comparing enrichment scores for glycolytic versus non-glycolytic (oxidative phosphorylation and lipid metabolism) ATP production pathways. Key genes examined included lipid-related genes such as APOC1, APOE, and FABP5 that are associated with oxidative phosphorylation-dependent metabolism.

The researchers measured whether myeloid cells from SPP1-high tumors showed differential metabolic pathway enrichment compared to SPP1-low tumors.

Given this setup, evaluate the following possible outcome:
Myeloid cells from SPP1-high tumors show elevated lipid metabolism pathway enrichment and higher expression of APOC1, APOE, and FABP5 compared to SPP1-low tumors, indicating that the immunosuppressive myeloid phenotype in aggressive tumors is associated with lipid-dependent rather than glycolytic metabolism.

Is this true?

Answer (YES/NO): YES